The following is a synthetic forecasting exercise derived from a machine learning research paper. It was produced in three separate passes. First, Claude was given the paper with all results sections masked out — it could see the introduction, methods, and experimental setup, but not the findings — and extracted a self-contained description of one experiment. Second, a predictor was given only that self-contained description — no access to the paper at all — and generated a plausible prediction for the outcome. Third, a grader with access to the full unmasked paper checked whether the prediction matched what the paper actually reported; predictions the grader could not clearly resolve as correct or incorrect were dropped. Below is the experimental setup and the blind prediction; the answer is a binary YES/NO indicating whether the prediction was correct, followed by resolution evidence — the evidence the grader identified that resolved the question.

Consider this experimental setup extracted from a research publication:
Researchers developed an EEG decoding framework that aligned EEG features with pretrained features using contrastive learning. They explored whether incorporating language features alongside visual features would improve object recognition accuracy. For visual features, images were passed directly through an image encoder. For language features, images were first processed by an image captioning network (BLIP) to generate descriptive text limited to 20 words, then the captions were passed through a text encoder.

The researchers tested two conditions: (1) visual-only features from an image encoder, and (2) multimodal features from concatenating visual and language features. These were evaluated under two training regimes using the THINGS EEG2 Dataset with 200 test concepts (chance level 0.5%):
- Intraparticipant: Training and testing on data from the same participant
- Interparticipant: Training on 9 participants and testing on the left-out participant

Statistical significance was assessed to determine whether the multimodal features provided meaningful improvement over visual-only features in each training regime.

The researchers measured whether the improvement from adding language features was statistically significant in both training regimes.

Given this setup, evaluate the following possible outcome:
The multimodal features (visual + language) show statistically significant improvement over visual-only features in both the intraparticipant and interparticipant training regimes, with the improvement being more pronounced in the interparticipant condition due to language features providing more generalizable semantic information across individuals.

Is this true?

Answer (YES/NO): NO